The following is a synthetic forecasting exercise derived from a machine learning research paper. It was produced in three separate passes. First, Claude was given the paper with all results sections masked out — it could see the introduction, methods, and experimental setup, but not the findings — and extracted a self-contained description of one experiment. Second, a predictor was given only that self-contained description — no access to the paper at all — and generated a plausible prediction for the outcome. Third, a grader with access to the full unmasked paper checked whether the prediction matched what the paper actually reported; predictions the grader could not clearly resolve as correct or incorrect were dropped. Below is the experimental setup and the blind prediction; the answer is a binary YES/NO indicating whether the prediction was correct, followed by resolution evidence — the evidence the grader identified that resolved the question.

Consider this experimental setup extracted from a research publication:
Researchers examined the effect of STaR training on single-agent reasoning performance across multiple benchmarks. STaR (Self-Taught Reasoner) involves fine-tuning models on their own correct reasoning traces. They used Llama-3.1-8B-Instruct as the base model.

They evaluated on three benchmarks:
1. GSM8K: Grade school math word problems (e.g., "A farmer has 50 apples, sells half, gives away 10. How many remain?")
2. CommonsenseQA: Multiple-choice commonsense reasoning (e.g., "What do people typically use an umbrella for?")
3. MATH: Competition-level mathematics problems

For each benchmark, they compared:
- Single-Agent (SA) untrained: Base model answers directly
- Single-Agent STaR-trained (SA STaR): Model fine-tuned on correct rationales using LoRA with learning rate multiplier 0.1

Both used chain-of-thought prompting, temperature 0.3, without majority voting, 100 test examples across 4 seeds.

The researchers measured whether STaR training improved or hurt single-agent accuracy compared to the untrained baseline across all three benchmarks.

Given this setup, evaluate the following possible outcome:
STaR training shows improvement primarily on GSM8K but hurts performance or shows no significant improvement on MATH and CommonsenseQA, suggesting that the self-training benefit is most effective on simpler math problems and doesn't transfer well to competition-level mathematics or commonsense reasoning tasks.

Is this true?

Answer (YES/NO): NO